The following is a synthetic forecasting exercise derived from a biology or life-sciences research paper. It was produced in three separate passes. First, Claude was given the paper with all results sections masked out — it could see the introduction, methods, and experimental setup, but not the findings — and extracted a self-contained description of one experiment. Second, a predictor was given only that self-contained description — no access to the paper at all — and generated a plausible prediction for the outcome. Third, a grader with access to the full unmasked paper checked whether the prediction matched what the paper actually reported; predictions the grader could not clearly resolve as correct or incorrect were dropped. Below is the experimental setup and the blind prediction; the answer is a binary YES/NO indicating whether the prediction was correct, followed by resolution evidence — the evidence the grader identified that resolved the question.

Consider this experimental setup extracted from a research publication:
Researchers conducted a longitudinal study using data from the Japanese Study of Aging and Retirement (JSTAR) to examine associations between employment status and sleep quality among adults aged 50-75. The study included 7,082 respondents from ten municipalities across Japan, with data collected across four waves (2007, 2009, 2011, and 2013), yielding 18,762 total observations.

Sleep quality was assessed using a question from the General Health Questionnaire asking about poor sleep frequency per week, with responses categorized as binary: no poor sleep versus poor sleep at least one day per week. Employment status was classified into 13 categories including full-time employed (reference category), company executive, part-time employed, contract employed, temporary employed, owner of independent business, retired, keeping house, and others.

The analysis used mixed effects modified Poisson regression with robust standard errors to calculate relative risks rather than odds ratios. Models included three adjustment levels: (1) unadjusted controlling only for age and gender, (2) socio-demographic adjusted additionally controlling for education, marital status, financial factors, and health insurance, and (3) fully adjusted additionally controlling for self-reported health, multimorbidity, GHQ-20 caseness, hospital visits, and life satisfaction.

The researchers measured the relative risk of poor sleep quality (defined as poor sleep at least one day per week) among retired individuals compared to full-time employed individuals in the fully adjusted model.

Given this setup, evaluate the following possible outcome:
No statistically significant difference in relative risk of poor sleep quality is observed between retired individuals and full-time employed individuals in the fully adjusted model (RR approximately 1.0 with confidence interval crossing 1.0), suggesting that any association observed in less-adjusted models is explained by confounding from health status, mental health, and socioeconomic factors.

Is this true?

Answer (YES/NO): YES